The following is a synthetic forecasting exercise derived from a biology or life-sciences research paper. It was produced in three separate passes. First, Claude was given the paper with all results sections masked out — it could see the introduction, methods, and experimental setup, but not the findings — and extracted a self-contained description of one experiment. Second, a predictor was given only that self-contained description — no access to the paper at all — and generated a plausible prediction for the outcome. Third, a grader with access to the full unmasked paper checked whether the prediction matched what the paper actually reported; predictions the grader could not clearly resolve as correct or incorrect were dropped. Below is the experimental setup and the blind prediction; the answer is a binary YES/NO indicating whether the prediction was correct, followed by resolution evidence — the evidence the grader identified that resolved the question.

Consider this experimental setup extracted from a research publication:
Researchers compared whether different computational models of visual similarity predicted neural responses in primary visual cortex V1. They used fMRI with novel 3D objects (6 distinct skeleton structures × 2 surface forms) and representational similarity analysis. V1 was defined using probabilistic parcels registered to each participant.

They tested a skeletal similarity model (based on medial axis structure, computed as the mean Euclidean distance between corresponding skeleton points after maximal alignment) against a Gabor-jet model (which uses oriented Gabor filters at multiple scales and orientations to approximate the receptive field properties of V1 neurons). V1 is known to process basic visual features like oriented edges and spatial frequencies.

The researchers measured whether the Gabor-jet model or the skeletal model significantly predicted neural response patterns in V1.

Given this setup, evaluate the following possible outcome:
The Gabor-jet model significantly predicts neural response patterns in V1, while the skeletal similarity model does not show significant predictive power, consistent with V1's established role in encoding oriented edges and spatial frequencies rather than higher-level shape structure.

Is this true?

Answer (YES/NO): NO